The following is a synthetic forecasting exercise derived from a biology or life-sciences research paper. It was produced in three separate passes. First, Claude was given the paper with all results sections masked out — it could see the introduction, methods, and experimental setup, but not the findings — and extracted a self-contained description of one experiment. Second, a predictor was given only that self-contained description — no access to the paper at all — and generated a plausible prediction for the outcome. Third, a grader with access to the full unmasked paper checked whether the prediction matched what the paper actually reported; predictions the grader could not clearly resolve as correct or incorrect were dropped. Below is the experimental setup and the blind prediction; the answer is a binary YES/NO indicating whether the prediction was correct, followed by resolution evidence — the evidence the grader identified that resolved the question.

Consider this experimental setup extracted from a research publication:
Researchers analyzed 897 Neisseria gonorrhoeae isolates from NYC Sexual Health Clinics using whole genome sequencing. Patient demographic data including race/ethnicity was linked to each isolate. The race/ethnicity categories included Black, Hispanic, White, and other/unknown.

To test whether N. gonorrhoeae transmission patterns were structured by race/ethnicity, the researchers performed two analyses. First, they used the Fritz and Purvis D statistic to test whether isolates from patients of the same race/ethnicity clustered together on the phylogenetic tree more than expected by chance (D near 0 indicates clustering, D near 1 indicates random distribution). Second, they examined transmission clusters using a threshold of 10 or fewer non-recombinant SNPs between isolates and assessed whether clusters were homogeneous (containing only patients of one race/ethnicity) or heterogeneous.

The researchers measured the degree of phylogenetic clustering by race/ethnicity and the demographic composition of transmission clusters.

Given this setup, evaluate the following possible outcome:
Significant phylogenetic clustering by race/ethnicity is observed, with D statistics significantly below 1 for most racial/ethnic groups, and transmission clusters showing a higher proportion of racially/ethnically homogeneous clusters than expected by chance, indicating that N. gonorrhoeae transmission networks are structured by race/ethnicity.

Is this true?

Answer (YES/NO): NO